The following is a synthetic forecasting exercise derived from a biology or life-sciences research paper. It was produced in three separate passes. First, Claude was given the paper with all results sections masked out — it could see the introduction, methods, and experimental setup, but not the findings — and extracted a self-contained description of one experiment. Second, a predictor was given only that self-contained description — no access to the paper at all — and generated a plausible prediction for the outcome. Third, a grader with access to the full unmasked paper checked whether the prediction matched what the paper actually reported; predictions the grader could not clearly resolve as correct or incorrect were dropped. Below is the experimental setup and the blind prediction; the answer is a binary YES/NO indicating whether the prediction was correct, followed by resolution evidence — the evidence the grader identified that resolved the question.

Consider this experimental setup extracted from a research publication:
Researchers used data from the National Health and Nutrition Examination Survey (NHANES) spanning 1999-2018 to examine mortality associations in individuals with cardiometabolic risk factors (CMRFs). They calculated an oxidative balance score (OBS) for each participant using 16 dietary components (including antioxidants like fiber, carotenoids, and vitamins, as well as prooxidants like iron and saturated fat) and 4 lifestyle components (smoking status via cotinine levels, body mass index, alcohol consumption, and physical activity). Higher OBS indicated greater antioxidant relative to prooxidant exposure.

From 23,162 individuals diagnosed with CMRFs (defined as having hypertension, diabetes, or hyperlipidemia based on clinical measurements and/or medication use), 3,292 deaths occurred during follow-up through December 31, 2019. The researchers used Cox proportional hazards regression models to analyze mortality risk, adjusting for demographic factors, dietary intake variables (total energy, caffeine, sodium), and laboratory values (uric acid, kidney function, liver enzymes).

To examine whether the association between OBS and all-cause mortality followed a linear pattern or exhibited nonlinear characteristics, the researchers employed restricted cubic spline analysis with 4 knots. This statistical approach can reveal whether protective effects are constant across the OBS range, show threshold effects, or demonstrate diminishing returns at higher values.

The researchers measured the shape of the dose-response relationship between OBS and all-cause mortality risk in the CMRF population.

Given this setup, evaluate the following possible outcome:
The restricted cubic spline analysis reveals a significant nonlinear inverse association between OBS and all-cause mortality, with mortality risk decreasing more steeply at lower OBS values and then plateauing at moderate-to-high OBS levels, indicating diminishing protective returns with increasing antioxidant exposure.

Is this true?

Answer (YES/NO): NO